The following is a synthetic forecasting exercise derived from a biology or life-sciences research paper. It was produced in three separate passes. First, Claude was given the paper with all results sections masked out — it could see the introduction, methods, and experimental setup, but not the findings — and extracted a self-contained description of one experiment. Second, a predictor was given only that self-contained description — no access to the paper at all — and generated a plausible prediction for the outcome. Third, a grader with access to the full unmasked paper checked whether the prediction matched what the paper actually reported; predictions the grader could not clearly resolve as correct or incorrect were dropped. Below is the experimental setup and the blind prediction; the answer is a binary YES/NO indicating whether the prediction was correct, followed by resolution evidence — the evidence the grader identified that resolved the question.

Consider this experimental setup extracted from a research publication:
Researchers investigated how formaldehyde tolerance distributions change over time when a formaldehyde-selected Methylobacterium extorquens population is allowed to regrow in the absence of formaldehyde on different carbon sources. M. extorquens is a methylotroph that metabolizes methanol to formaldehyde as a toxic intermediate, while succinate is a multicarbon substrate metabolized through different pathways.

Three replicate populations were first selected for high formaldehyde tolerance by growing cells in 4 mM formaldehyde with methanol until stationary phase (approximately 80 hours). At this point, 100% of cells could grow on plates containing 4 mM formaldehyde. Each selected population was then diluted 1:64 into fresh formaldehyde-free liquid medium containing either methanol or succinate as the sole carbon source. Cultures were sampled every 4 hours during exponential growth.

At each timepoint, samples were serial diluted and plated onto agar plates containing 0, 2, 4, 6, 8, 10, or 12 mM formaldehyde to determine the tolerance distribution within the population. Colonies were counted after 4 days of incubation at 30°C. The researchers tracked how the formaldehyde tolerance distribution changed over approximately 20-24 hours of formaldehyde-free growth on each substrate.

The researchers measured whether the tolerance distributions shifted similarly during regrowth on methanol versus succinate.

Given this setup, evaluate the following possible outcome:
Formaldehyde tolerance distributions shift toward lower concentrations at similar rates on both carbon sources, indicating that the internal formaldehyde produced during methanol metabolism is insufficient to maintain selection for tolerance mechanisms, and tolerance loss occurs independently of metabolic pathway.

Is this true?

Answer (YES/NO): NO